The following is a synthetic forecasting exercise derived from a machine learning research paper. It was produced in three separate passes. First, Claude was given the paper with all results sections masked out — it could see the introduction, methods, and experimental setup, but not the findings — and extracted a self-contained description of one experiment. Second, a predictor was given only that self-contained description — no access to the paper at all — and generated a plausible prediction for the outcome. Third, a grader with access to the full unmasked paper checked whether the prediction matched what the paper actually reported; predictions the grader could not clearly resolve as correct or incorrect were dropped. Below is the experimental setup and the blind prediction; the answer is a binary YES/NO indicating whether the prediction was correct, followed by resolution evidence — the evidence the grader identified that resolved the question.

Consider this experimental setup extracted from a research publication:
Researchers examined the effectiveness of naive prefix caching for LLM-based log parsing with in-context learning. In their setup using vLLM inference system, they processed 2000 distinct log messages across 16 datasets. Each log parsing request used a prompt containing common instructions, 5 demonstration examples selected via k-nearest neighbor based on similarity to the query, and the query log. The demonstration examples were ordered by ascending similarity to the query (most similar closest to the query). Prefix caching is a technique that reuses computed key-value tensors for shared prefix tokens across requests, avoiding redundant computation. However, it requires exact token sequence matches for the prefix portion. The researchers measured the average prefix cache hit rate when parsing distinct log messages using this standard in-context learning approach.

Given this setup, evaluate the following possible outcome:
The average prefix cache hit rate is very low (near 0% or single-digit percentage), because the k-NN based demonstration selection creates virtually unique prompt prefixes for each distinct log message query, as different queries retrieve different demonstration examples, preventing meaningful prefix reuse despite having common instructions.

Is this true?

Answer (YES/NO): NO